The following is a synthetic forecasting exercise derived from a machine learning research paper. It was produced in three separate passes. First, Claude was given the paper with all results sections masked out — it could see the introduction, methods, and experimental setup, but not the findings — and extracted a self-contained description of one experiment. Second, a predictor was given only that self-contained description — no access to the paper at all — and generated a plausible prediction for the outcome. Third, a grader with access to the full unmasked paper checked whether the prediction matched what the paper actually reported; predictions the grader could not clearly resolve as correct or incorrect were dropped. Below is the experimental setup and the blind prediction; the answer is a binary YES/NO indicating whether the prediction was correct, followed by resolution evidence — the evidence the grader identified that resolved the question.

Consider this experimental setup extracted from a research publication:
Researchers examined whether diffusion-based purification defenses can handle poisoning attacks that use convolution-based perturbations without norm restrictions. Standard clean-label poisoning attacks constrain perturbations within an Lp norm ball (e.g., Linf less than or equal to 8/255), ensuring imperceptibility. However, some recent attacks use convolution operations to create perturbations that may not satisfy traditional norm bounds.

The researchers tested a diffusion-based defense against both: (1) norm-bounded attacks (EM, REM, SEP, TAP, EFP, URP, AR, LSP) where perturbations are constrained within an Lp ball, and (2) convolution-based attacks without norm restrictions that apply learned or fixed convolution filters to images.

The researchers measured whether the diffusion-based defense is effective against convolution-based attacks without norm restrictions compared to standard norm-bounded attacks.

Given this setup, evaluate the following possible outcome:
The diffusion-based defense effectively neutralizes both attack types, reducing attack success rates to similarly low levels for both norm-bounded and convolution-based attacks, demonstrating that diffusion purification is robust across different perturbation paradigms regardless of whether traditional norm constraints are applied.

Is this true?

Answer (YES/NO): NO